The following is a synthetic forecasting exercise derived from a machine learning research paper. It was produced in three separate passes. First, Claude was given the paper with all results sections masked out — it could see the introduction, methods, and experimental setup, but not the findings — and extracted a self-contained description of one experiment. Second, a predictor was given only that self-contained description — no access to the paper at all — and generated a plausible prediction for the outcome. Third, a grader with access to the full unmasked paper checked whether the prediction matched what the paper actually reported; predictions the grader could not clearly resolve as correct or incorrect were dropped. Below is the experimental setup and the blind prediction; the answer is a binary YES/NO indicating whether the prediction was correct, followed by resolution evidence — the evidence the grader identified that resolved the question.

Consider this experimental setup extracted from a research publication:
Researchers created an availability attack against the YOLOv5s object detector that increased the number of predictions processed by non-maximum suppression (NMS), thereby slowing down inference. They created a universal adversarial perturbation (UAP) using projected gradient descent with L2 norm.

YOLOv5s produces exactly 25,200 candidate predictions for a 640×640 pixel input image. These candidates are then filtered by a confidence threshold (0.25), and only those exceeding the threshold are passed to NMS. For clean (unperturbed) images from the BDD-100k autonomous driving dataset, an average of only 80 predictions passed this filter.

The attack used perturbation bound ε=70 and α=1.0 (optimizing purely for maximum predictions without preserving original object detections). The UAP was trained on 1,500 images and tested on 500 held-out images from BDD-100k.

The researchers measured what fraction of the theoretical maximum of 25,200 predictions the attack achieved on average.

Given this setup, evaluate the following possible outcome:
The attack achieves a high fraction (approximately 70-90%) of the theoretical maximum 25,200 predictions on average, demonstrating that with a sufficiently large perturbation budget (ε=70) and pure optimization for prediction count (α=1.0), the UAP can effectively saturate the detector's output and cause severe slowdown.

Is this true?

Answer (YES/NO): YES